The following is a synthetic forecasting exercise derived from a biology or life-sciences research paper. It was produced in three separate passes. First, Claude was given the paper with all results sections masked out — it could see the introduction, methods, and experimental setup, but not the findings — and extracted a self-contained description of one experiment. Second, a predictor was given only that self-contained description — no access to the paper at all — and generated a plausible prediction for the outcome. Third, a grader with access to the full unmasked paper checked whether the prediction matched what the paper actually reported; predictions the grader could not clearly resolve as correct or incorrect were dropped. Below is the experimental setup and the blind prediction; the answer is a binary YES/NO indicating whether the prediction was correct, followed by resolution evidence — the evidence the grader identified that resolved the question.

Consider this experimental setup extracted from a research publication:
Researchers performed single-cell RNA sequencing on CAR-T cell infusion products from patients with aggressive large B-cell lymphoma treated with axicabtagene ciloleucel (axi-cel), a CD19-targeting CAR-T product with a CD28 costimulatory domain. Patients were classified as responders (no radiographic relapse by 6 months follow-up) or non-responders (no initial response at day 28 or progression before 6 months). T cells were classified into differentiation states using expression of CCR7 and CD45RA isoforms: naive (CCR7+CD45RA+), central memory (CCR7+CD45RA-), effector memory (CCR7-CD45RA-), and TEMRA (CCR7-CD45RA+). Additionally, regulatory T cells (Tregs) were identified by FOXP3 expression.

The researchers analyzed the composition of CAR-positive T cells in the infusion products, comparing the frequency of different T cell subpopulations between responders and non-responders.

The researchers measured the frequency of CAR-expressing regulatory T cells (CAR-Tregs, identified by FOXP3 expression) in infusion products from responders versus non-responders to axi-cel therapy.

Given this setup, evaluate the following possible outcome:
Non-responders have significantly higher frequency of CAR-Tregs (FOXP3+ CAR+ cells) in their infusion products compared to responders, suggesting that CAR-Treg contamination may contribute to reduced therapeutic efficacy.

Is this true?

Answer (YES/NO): YES